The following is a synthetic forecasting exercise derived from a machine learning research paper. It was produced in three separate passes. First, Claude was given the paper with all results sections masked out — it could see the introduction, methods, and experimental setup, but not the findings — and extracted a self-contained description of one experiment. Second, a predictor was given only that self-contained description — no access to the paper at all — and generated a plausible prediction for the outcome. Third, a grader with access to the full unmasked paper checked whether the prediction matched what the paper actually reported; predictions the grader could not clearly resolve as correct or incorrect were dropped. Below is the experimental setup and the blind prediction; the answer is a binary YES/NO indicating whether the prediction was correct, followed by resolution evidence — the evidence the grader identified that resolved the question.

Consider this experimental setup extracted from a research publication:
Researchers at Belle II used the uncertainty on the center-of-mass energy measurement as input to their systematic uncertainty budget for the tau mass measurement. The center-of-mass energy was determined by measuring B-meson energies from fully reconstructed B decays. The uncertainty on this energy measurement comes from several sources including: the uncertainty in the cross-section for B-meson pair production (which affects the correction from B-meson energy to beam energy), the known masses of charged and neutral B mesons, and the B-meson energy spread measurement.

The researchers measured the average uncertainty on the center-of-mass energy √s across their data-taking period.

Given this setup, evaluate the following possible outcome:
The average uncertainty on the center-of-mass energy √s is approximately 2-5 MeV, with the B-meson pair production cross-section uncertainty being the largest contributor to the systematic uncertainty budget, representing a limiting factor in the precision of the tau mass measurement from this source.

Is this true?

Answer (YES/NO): NO